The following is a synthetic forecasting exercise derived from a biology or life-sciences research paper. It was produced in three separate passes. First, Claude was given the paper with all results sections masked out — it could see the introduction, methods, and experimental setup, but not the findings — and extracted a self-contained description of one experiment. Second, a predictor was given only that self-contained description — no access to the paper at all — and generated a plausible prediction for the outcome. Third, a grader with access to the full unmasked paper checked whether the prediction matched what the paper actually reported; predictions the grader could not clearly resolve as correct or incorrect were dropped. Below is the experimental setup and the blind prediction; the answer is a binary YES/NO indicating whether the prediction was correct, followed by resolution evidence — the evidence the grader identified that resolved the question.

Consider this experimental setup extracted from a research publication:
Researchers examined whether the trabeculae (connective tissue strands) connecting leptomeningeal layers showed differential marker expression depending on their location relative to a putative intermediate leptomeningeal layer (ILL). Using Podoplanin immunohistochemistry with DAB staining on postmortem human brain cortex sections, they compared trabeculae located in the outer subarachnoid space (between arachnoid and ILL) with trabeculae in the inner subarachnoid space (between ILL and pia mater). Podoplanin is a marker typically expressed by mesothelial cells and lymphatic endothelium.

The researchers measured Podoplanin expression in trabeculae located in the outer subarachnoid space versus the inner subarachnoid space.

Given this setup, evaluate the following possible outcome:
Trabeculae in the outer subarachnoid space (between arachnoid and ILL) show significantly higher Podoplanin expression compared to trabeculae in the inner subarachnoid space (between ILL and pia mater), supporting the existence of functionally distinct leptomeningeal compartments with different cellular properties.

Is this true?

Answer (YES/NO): NO